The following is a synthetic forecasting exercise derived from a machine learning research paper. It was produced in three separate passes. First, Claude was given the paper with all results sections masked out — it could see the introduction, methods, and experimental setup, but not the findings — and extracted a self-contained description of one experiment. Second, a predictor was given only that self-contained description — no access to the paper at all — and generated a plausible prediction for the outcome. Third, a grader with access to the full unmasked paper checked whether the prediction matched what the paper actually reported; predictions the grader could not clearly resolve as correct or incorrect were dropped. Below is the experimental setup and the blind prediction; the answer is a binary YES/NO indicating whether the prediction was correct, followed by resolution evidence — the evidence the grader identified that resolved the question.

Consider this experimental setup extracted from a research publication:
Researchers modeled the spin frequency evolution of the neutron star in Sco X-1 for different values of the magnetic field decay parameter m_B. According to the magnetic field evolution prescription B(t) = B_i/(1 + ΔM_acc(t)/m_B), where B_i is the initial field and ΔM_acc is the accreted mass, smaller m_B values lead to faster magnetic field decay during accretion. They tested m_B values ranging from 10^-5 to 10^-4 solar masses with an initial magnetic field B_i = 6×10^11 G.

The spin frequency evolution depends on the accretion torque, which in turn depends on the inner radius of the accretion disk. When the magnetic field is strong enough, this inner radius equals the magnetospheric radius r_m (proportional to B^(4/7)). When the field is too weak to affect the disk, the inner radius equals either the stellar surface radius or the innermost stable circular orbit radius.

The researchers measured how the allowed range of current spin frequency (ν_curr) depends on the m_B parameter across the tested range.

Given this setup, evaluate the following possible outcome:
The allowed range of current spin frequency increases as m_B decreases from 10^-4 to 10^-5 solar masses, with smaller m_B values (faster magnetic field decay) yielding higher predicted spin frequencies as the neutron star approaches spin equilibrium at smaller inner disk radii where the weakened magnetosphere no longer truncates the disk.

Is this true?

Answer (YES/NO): NO